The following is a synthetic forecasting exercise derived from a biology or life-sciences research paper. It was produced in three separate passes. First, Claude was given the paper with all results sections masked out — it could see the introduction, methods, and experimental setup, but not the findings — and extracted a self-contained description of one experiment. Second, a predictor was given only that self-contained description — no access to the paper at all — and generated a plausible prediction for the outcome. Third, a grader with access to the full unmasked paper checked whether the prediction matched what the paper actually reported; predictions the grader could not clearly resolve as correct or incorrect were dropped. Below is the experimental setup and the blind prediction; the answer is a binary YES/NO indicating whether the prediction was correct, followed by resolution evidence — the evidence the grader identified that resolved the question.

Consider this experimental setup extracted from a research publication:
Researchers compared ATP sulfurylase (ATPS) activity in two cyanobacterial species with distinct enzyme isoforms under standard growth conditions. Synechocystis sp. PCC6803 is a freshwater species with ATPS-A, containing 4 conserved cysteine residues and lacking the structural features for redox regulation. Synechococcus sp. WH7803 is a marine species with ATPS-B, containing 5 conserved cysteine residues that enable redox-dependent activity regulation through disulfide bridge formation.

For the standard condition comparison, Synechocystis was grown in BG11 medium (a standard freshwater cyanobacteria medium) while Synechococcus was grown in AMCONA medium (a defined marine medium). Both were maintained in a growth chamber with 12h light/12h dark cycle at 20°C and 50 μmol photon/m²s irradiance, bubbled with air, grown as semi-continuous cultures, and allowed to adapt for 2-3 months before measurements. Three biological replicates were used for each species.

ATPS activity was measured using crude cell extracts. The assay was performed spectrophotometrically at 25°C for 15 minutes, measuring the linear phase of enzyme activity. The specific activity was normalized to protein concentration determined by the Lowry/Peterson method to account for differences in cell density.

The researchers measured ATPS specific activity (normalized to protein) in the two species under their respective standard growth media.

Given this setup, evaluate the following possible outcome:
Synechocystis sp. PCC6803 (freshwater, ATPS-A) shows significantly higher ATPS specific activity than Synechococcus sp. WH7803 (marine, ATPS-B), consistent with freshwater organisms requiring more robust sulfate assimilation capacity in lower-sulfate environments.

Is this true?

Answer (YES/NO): NO